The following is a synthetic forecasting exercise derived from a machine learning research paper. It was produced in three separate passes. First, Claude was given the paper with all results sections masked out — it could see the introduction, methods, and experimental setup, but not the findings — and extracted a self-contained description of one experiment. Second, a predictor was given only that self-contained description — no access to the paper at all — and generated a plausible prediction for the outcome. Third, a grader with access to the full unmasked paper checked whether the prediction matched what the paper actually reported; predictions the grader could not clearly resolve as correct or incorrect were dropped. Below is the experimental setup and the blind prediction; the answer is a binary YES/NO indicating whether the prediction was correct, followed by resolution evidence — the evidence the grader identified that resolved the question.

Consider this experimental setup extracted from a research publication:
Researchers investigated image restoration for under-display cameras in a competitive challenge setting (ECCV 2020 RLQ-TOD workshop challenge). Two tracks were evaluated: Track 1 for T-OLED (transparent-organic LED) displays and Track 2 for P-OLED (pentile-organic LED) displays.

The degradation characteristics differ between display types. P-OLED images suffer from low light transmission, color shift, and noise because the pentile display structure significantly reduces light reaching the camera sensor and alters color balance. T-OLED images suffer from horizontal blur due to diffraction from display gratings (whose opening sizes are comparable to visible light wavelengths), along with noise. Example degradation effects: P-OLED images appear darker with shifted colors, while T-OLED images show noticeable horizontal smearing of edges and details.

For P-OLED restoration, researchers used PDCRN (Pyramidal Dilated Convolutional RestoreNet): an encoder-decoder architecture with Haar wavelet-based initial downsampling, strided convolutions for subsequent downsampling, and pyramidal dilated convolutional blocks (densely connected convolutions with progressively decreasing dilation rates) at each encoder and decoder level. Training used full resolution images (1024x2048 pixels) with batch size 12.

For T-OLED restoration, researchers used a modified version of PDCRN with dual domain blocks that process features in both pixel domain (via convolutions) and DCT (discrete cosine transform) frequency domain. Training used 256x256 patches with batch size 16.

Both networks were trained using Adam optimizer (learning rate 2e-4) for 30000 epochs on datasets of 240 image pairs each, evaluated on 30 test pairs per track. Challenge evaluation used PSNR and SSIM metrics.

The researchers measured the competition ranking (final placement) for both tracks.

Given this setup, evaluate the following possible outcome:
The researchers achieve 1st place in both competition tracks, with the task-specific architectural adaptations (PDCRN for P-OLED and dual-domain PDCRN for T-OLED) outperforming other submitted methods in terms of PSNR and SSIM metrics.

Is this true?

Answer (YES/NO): NO